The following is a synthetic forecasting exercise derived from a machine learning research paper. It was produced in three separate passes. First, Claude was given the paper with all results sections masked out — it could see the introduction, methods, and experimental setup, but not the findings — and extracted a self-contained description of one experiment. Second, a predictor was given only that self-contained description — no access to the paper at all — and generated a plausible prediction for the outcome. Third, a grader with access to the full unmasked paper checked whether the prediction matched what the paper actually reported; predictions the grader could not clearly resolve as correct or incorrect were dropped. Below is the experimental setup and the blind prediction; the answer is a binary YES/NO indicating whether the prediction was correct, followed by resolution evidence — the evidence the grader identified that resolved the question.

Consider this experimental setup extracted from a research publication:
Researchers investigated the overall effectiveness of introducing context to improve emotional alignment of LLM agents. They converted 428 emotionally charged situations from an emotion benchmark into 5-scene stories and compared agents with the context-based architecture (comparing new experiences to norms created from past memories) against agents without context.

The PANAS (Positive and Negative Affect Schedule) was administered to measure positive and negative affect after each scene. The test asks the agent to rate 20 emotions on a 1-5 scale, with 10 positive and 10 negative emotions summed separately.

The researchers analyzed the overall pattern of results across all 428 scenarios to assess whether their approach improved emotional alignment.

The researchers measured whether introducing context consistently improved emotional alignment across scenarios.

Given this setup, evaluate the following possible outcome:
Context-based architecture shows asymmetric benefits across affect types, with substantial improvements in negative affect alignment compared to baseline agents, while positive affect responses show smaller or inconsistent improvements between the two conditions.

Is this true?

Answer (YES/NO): NO